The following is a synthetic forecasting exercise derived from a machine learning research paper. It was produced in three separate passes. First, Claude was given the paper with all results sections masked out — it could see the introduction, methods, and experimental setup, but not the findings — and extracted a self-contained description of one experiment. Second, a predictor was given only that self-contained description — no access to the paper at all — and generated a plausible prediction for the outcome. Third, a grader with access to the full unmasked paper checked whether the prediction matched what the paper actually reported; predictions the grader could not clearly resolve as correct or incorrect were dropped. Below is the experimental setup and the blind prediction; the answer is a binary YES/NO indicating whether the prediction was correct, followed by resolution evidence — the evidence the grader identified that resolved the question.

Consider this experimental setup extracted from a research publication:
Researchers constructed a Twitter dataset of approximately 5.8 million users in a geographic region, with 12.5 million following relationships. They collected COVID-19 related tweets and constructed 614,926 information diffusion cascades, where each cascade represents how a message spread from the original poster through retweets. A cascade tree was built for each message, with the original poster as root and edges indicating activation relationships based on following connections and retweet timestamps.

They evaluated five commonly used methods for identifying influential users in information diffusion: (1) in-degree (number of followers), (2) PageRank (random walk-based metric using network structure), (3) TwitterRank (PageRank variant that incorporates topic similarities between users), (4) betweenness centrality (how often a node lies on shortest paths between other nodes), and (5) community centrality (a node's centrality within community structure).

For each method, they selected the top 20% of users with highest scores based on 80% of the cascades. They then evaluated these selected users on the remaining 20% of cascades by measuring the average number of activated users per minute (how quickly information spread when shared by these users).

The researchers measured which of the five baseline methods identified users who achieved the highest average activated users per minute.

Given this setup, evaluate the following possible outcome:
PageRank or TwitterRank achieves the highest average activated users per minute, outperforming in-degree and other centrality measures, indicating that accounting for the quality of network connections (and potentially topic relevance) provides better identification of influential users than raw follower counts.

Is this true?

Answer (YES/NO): YES